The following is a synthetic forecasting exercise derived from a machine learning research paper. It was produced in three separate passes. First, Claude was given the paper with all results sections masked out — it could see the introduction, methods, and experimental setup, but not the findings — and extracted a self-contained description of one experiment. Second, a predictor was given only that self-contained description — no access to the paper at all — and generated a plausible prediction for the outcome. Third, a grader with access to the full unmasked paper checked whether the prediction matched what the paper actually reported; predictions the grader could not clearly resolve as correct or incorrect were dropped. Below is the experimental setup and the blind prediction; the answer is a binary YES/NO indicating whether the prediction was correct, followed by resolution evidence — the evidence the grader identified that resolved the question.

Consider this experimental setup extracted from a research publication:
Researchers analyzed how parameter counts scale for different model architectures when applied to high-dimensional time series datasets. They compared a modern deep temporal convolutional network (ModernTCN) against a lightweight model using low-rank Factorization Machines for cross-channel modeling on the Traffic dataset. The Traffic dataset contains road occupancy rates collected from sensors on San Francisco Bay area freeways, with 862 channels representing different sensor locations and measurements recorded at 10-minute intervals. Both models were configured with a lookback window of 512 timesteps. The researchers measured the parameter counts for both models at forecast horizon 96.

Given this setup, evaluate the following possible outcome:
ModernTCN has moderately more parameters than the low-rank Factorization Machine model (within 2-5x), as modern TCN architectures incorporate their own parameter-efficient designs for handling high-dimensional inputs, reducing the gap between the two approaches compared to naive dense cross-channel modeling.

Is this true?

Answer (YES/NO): NO